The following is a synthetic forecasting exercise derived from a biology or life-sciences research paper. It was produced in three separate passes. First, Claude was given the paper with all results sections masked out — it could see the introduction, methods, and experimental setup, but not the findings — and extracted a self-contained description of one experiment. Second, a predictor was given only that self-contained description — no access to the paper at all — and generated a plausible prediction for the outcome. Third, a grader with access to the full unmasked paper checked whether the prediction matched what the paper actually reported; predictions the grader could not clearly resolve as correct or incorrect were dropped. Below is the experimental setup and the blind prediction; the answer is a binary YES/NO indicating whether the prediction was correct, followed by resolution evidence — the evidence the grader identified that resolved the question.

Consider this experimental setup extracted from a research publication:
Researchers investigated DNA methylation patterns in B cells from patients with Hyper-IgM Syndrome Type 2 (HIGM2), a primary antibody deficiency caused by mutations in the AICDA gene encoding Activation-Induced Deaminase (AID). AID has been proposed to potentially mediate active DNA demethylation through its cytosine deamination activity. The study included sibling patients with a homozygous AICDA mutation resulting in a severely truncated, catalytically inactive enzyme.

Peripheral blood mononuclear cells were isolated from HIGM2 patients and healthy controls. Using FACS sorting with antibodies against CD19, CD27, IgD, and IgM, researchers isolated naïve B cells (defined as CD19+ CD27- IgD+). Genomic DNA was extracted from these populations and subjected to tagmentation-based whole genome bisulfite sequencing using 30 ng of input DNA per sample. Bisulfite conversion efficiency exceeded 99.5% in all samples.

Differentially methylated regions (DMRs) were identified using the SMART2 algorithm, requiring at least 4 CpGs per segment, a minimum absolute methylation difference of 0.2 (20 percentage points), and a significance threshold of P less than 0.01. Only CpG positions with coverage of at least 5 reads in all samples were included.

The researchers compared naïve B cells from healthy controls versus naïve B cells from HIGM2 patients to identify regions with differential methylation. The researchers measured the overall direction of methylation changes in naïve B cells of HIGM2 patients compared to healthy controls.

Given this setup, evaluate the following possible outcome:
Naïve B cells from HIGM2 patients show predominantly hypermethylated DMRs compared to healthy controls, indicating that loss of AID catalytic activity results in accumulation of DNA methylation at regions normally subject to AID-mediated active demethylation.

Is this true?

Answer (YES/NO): NO